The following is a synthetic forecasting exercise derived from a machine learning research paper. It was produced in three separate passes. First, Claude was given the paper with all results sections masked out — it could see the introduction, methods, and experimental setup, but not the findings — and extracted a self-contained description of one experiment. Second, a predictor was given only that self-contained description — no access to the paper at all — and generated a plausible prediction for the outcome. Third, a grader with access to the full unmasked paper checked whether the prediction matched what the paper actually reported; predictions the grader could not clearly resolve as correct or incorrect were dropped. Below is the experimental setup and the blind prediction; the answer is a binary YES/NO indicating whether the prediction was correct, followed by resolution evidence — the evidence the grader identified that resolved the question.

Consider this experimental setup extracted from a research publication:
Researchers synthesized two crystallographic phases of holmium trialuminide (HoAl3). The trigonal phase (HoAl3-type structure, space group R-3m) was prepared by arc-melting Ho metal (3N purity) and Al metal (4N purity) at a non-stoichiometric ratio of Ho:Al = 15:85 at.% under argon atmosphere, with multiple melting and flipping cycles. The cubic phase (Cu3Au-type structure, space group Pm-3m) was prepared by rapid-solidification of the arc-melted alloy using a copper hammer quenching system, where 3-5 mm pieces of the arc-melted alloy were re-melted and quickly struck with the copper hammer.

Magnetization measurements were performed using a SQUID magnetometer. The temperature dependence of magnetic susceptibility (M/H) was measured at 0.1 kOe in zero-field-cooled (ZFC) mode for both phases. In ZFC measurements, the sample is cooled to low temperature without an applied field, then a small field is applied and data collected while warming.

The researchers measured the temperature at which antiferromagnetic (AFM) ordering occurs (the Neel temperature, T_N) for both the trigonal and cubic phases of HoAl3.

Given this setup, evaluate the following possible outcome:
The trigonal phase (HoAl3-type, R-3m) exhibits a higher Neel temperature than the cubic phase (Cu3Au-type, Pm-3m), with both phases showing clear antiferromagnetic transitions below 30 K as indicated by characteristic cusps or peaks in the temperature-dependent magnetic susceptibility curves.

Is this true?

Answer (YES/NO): NO